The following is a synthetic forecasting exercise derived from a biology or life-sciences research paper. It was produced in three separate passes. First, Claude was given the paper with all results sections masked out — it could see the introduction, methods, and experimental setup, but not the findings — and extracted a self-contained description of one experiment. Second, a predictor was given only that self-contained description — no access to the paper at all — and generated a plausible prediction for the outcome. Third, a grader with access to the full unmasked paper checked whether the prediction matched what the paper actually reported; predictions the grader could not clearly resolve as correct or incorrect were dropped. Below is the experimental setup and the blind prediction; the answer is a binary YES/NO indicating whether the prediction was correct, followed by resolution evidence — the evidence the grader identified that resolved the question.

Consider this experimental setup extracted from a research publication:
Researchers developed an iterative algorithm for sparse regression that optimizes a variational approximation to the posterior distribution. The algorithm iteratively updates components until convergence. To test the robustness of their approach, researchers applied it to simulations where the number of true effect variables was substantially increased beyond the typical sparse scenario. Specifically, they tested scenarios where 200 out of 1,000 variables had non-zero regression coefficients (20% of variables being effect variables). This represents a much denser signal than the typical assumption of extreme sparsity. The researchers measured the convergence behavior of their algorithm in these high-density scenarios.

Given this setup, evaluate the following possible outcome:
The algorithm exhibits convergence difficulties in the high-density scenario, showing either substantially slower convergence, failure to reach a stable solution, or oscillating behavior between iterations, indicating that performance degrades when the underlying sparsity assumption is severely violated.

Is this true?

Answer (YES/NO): YES